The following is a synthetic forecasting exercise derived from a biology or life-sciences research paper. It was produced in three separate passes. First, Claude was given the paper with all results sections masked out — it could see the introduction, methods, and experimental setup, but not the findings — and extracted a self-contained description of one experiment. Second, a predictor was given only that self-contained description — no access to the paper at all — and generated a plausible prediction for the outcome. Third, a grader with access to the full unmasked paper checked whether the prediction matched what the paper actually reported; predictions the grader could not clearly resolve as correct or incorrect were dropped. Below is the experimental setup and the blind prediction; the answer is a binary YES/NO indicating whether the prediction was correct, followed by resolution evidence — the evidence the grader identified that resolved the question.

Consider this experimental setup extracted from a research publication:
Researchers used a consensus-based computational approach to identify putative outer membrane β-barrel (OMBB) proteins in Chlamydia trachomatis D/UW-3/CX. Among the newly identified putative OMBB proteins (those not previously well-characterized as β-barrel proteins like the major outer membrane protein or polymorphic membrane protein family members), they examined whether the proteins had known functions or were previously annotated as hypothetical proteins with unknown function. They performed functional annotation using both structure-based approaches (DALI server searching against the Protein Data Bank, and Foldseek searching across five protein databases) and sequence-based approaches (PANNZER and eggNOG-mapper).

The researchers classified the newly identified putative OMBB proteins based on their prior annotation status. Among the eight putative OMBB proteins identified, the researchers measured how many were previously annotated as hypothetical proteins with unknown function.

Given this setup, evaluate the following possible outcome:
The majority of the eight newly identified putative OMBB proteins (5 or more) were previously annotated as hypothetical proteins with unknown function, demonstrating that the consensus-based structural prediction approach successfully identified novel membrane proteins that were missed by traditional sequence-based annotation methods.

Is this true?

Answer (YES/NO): NO